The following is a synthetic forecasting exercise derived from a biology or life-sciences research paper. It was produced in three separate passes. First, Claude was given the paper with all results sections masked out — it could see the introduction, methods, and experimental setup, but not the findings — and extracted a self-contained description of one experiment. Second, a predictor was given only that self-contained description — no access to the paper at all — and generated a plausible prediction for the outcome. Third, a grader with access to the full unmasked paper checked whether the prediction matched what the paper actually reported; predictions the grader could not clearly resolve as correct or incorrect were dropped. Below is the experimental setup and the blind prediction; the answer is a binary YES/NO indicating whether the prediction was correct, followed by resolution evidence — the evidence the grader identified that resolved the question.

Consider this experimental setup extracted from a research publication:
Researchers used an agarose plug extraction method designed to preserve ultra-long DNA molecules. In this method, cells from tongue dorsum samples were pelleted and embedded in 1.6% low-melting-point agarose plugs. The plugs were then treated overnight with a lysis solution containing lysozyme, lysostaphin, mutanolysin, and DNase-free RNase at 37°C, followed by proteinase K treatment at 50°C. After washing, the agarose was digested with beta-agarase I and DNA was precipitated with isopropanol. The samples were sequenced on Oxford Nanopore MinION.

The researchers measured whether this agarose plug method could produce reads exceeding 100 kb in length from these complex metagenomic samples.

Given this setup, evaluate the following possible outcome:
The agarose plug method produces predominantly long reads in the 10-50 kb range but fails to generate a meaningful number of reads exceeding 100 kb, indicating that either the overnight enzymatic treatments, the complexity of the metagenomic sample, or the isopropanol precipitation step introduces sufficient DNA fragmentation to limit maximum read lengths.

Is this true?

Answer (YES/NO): NO